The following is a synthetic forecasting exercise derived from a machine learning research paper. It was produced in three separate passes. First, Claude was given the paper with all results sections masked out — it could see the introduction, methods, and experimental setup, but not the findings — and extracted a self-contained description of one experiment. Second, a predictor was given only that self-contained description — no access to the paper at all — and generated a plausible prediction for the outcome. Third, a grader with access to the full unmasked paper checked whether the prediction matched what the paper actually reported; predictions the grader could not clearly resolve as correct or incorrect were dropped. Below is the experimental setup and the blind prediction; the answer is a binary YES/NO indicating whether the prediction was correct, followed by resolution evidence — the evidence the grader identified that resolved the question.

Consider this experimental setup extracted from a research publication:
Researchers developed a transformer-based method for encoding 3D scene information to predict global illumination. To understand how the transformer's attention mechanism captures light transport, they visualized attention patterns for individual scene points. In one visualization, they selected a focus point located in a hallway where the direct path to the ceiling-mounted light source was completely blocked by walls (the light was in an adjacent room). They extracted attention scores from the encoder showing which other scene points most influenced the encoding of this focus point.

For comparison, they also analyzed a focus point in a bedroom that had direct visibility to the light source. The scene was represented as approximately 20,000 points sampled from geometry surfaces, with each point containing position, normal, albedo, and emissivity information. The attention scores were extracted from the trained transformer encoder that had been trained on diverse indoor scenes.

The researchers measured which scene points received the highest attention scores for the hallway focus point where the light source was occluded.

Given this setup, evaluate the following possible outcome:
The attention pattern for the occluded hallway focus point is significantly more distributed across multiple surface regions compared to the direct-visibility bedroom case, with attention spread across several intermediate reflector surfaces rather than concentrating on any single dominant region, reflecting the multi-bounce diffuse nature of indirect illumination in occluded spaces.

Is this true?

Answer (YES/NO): NO